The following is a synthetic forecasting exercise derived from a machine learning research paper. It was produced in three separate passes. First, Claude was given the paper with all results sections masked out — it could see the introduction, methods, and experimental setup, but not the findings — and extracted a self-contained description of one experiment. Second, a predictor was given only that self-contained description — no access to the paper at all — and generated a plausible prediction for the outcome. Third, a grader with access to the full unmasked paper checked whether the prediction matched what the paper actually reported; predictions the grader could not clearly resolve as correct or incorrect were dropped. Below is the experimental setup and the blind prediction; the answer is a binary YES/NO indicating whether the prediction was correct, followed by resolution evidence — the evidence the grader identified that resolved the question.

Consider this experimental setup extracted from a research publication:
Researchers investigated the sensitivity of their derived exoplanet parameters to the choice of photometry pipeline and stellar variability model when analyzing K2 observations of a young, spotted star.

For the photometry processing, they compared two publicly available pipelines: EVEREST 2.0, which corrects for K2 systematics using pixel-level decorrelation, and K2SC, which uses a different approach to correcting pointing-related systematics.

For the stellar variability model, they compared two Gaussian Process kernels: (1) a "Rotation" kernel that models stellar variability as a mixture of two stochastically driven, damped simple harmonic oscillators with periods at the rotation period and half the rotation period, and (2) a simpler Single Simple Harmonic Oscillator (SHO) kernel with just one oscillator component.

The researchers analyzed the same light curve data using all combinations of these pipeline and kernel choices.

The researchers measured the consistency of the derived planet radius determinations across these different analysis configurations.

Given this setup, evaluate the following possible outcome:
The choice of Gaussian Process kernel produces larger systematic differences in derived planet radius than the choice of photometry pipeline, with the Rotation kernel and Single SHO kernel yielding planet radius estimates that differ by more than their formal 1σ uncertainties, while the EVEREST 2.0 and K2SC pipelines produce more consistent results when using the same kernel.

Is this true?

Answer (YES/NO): NO